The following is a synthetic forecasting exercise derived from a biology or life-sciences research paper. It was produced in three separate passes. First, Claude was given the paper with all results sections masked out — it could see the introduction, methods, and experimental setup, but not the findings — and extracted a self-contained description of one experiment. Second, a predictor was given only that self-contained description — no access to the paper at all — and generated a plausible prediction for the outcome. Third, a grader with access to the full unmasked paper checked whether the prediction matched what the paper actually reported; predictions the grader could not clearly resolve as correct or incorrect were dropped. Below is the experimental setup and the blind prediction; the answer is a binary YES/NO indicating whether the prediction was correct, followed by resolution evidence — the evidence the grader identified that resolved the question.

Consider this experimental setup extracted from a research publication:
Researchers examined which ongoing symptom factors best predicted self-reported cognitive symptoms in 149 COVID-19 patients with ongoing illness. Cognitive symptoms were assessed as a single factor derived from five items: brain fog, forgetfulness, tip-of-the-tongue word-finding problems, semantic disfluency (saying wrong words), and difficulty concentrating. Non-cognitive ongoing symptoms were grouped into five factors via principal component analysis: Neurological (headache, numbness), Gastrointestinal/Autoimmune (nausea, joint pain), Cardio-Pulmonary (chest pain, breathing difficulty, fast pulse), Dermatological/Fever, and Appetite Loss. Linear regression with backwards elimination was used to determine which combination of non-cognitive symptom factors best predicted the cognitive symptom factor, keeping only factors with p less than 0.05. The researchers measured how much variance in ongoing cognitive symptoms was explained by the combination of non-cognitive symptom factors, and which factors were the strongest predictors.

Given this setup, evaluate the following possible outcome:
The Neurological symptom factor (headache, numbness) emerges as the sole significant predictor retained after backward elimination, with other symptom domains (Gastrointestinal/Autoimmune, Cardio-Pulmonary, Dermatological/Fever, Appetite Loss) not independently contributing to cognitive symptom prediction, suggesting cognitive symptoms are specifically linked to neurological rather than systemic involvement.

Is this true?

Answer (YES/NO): NO